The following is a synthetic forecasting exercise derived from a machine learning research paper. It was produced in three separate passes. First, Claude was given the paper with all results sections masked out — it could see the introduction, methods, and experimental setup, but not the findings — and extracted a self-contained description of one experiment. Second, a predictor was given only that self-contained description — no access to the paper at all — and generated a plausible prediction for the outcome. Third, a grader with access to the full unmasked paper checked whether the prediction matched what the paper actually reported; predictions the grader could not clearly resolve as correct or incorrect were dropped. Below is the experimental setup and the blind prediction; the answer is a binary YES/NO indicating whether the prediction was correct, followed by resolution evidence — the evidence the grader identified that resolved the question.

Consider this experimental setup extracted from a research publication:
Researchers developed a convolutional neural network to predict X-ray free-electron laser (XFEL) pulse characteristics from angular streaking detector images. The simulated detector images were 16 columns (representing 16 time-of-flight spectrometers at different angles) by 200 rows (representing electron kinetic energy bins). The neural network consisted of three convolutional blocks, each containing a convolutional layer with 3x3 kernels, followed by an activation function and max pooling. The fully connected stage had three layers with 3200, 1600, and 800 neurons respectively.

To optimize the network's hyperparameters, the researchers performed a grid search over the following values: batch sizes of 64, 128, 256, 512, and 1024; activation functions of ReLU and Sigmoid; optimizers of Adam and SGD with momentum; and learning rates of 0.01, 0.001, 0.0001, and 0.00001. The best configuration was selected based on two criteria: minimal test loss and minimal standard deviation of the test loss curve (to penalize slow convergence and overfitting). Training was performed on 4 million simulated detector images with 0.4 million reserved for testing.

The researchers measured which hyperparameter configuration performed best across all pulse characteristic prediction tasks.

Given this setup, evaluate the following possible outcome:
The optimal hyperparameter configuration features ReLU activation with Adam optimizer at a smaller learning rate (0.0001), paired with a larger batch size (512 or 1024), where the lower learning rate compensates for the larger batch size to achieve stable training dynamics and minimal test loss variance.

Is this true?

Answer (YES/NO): NO